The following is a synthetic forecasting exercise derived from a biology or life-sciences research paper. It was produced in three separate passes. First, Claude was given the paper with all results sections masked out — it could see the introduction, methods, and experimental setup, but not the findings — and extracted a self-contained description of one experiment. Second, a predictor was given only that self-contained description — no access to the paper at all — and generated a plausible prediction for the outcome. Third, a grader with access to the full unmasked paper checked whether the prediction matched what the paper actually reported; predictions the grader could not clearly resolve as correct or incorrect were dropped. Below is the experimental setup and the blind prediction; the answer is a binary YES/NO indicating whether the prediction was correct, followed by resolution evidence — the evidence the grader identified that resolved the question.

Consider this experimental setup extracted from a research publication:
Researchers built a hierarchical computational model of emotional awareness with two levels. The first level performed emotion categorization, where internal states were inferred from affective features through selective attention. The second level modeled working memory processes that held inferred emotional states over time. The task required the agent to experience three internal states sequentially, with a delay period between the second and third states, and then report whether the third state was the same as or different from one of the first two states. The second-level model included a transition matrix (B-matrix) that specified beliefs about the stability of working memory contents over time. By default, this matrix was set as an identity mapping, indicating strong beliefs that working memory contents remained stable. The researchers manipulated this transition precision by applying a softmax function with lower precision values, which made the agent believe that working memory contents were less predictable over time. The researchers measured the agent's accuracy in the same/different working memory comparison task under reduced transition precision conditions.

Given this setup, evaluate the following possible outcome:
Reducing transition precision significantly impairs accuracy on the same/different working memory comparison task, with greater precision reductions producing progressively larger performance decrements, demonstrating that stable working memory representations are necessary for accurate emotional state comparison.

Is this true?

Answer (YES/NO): NO